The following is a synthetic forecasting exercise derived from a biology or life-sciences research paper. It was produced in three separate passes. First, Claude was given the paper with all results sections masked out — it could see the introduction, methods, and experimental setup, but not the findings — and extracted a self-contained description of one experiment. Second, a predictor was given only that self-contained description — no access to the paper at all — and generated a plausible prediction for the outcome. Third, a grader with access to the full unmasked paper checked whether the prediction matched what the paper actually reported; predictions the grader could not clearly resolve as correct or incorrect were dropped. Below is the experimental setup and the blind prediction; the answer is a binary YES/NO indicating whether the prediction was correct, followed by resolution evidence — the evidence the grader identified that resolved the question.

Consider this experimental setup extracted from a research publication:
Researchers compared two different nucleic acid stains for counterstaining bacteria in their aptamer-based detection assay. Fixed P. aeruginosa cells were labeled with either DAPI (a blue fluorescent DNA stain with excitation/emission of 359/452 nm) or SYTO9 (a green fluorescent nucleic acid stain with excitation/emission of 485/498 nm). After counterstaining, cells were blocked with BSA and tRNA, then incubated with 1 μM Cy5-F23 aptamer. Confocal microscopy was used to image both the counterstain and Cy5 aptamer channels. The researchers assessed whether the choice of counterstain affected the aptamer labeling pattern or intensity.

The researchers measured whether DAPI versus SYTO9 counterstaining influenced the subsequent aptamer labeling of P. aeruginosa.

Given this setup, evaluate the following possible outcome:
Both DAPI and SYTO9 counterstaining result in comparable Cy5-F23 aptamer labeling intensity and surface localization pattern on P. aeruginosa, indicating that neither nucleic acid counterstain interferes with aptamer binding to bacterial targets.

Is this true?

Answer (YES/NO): YES